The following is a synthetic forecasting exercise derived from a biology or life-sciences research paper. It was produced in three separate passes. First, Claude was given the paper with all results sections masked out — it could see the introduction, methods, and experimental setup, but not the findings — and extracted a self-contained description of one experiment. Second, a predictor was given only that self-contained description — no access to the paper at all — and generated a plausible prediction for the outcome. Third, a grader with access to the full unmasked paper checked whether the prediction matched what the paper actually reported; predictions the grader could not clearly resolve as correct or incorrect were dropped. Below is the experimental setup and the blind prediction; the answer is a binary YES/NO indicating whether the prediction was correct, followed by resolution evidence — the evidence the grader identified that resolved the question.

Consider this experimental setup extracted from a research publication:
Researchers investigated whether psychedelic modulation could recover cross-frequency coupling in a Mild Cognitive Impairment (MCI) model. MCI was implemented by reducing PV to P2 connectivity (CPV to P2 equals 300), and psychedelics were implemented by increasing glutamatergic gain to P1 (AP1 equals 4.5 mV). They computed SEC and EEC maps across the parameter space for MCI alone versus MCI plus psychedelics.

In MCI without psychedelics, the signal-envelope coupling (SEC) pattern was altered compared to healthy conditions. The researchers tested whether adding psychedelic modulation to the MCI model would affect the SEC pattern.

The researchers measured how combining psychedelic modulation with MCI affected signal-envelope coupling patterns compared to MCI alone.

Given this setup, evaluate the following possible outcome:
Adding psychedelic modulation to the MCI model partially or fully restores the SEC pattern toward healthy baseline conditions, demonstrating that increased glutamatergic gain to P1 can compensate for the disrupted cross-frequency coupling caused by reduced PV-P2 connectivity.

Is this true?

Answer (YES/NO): YES